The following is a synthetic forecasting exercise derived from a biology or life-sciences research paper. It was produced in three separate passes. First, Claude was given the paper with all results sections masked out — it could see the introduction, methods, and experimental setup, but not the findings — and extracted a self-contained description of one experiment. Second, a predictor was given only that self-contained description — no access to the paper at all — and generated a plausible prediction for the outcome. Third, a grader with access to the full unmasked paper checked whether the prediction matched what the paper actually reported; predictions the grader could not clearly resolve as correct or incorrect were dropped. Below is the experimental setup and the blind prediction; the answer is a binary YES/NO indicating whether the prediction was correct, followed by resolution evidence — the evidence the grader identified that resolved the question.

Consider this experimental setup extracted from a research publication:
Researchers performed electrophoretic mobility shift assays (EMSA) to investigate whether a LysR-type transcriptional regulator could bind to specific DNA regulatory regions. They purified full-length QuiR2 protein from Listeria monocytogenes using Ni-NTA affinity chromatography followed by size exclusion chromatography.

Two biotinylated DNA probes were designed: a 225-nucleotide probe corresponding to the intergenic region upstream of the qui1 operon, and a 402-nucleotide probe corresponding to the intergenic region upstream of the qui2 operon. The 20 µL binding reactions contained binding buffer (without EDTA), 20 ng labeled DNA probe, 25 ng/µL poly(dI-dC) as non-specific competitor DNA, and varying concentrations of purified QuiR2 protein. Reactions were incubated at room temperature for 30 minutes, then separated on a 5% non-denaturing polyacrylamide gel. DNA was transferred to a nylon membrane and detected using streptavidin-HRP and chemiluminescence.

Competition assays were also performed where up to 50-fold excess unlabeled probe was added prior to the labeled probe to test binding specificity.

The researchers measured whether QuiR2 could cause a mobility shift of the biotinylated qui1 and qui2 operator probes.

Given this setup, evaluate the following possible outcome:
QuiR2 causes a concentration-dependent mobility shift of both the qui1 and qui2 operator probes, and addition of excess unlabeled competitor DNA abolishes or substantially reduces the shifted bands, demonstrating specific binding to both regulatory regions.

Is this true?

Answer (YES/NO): NO